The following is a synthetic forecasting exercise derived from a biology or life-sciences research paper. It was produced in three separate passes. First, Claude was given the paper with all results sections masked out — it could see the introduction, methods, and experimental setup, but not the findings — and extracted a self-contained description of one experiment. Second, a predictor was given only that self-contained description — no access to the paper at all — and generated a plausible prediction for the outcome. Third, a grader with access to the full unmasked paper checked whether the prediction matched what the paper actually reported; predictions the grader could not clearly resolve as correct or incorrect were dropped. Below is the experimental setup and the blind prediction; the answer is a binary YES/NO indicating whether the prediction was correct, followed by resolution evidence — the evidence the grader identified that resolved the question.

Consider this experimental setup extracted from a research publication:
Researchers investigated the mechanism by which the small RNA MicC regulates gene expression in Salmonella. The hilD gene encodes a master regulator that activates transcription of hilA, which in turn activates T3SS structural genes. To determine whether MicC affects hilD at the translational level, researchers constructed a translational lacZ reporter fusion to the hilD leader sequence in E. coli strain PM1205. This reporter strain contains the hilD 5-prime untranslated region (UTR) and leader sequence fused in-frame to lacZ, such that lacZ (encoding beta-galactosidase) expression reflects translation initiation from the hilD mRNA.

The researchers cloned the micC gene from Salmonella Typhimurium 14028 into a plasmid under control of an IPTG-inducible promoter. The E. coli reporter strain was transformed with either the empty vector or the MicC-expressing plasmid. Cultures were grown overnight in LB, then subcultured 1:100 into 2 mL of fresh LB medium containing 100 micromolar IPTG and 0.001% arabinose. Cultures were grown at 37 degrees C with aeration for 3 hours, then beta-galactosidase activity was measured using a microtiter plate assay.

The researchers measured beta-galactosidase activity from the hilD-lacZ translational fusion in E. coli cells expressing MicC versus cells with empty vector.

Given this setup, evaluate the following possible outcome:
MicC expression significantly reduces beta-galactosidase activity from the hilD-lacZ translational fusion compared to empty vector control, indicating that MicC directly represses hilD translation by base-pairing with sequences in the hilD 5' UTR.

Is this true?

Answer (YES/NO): YES